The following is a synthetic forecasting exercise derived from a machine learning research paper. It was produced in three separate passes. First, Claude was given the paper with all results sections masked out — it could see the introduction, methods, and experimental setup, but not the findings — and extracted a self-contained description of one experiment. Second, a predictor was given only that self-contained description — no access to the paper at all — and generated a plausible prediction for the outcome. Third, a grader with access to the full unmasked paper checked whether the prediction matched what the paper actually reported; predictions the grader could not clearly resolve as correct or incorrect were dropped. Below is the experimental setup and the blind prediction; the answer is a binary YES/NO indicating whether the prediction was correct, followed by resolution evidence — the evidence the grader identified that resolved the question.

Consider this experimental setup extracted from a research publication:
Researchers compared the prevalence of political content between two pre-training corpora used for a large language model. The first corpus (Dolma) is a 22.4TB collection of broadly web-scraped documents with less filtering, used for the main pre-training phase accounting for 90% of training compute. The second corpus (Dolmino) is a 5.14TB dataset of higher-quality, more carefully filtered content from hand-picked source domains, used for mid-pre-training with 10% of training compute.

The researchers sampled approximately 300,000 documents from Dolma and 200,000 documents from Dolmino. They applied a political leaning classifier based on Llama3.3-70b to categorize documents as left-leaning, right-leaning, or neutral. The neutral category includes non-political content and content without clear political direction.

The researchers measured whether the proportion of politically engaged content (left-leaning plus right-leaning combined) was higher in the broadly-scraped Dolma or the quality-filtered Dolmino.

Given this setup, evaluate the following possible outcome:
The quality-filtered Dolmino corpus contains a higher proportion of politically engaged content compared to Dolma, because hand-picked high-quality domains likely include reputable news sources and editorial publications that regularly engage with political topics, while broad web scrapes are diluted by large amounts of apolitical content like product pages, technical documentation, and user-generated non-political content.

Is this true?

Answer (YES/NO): YES